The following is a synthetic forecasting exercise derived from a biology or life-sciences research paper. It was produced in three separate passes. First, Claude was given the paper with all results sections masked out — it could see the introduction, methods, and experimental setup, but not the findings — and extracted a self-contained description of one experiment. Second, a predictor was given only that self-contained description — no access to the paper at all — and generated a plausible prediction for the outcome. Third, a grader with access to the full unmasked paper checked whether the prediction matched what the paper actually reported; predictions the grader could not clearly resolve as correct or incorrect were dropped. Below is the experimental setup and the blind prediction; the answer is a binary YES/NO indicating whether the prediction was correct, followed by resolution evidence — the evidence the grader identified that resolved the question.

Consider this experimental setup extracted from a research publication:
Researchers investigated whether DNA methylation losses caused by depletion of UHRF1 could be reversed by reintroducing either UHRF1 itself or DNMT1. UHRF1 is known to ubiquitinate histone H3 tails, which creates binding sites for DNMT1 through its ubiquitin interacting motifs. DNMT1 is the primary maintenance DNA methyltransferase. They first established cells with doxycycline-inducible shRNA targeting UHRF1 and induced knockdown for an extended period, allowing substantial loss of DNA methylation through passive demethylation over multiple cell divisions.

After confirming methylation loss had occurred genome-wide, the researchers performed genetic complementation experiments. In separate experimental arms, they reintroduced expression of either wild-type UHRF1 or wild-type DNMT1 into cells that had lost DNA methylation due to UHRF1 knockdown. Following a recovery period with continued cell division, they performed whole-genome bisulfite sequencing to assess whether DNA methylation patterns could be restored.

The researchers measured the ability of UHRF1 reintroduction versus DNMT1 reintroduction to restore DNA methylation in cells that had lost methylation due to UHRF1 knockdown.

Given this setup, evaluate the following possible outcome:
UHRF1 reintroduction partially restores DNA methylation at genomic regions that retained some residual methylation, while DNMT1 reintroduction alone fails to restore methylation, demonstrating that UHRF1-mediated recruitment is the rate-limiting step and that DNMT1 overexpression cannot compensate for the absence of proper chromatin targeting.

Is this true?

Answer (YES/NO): NO